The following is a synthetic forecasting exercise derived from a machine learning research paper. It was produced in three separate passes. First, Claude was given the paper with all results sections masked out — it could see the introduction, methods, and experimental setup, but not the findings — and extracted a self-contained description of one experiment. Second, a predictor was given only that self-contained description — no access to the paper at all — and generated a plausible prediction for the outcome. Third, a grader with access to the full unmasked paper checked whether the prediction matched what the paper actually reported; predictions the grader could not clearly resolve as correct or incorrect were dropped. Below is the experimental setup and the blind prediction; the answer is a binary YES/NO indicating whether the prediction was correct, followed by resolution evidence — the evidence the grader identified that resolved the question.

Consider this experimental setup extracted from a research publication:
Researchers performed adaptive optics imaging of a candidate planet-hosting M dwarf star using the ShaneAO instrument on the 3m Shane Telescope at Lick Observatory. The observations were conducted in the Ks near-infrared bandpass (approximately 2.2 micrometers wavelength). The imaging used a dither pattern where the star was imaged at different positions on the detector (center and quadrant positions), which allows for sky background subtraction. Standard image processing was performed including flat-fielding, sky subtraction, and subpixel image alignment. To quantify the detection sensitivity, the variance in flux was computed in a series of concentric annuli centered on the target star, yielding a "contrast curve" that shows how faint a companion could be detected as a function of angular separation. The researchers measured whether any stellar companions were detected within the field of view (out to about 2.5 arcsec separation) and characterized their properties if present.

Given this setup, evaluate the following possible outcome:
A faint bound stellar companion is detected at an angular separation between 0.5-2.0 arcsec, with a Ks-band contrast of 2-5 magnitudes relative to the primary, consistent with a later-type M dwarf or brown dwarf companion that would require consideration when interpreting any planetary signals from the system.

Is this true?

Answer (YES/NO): NO